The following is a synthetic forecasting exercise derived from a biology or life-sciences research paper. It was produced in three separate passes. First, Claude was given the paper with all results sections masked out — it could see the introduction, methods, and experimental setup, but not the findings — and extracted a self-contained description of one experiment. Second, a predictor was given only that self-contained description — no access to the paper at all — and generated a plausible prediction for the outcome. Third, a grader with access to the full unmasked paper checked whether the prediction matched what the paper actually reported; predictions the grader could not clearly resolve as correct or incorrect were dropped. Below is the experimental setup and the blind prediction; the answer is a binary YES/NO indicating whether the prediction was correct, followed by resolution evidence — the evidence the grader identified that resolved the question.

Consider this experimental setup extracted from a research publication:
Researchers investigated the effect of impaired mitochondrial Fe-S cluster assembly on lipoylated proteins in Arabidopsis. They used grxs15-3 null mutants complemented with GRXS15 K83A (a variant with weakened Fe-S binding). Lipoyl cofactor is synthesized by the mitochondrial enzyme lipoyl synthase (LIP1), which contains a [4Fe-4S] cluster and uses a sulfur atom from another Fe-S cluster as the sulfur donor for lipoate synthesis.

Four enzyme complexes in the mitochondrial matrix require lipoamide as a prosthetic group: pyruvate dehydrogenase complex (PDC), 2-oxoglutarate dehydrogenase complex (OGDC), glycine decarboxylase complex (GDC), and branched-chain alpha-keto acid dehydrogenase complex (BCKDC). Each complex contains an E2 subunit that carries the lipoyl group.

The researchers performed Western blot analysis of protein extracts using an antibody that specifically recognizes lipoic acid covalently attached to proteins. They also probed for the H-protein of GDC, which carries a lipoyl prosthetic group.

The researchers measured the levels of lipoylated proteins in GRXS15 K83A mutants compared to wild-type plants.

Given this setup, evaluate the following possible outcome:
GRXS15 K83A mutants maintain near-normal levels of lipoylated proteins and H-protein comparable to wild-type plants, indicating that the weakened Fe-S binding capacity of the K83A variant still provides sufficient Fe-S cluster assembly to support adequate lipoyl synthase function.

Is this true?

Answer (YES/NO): NO